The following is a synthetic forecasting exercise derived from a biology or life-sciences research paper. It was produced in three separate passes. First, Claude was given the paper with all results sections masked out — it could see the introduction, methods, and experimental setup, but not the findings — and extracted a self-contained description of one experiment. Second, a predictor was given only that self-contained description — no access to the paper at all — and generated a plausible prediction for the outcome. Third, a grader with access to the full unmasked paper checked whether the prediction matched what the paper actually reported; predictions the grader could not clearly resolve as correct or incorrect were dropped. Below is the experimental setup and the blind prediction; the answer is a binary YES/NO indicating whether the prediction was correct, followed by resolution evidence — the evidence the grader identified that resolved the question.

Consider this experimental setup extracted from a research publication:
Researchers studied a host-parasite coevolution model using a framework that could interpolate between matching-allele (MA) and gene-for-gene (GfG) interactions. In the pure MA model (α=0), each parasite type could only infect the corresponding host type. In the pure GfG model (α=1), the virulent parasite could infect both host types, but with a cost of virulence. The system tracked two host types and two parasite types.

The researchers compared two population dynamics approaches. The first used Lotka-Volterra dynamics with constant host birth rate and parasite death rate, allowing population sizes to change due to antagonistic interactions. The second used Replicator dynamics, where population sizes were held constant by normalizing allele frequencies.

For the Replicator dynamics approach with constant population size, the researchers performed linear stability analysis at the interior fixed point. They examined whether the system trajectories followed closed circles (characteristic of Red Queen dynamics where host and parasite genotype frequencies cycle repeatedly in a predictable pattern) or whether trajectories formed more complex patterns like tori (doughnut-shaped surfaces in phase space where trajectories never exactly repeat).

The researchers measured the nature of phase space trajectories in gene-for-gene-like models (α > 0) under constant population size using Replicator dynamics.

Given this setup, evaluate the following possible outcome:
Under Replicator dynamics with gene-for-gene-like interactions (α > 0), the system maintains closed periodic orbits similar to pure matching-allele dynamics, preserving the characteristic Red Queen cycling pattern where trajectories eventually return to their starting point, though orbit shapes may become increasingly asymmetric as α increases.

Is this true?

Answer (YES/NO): YES